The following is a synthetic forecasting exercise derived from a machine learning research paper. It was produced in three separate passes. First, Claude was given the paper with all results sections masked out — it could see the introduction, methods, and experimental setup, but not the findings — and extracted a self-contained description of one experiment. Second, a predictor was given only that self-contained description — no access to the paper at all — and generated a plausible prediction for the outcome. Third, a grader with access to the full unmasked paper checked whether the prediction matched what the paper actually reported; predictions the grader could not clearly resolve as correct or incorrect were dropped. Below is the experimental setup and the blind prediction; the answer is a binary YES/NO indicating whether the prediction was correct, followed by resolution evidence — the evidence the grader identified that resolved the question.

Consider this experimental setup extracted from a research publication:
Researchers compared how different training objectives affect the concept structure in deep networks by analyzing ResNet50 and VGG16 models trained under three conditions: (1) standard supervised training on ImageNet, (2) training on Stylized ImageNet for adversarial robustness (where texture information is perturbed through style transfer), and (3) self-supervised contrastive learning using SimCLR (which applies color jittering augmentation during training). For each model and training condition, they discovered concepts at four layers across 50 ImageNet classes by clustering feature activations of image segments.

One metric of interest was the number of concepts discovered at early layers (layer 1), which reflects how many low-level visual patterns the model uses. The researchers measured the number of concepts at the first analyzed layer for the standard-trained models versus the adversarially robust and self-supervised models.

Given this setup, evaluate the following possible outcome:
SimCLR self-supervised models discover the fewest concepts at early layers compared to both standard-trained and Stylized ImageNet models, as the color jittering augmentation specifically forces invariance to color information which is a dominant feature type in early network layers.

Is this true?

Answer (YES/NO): NO